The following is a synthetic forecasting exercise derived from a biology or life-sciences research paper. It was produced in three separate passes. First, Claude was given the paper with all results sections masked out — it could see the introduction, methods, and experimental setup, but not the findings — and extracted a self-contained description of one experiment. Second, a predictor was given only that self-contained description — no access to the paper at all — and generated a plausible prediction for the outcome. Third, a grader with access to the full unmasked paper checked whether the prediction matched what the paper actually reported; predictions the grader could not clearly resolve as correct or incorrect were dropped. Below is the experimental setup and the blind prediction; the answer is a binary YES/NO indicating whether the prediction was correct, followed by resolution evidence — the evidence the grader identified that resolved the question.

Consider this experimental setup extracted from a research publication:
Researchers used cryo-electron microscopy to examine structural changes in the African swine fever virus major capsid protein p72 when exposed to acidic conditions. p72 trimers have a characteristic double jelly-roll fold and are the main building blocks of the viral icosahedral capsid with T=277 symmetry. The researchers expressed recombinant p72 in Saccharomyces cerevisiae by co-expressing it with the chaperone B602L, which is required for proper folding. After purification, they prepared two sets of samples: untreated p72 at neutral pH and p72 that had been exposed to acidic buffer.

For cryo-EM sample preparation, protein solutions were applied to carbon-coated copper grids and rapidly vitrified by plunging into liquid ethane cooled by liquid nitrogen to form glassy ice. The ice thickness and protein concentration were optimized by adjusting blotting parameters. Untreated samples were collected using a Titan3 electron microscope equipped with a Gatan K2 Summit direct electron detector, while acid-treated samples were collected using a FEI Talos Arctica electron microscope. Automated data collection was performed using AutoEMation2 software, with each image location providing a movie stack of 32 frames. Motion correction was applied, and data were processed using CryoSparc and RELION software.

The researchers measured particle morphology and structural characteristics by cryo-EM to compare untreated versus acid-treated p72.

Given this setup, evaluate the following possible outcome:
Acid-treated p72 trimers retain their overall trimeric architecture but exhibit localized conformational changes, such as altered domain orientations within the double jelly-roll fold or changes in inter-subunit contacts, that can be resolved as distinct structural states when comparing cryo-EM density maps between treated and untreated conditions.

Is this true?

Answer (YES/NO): NO